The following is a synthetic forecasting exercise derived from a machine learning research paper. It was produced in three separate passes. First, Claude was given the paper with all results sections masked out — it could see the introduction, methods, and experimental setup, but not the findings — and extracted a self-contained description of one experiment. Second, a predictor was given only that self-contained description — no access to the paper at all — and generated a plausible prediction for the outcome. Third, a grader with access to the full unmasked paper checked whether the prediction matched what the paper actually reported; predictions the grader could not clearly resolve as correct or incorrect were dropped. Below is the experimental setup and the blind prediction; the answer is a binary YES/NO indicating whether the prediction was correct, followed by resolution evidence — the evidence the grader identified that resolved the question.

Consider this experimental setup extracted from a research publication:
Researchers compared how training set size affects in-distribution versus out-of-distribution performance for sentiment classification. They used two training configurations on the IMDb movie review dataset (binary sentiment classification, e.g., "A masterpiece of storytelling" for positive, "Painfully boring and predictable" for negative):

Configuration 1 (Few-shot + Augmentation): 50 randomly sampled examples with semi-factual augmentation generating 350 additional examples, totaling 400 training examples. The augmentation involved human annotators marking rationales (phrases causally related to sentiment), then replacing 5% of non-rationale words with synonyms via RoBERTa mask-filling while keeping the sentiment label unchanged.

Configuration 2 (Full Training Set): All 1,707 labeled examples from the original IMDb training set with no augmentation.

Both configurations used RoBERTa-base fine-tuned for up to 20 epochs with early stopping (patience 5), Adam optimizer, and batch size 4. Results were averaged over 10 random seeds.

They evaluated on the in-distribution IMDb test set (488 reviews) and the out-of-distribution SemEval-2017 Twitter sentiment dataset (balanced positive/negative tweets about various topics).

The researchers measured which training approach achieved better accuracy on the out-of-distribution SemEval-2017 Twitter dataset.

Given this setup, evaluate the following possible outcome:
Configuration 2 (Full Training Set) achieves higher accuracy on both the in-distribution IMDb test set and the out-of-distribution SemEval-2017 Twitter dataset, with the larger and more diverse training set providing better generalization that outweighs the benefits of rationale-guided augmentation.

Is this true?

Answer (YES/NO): NO